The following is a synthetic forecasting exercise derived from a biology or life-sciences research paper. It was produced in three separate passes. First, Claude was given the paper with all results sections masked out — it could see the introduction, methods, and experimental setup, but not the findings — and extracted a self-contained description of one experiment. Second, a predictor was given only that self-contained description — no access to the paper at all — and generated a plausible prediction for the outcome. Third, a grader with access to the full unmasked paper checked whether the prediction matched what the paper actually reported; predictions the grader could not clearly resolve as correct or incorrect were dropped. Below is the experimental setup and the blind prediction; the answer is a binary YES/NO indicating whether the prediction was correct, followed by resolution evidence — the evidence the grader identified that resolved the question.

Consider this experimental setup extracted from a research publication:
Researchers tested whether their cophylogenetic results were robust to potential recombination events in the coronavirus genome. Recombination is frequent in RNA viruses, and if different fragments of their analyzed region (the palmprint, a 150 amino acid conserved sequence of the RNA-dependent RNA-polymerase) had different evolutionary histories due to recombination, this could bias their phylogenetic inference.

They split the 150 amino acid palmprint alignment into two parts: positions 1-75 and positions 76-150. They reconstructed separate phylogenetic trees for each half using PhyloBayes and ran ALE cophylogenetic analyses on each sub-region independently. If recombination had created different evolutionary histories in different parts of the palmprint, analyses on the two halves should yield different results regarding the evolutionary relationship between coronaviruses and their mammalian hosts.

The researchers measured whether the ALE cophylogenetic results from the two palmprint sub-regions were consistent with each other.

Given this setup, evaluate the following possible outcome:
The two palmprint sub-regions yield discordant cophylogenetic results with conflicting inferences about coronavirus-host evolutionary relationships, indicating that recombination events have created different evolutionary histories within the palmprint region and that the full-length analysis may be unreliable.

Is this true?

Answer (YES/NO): NO